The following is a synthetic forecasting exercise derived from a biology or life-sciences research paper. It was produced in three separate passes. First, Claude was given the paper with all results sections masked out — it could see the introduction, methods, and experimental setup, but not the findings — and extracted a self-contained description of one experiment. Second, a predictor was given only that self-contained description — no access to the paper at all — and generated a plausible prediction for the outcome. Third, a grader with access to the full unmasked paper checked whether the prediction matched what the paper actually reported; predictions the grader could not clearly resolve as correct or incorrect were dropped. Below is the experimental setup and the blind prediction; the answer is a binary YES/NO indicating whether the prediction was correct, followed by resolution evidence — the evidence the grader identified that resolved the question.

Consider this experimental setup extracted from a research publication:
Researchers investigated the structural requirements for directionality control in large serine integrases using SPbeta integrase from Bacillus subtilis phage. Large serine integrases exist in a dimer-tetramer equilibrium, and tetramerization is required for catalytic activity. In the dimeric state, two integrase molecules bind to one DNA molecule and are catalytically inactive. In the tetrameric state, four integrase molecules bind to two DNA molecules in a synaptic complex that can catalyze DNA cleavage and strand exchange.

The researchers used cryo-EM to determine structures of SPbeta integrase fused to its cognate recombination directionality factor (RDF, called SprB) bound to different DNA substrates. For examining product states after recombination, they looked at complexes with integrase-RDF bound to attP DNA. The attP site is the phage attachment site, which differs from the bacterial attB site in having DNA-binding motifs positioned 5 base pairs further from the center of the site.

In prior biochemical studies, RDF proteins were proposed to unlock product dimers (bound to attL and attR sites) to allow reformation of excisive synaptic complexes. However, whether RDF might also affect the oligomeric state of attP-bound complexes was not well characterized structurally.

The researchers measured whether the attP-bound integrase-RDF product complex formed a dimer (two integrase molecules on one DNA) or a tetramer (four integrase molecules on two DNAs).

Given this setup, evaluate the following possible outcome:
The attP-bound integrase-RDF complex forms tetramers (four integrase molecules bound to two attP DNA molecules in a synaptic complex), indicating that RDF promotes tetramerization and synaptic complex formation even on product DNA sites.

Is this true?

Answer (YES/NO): NO